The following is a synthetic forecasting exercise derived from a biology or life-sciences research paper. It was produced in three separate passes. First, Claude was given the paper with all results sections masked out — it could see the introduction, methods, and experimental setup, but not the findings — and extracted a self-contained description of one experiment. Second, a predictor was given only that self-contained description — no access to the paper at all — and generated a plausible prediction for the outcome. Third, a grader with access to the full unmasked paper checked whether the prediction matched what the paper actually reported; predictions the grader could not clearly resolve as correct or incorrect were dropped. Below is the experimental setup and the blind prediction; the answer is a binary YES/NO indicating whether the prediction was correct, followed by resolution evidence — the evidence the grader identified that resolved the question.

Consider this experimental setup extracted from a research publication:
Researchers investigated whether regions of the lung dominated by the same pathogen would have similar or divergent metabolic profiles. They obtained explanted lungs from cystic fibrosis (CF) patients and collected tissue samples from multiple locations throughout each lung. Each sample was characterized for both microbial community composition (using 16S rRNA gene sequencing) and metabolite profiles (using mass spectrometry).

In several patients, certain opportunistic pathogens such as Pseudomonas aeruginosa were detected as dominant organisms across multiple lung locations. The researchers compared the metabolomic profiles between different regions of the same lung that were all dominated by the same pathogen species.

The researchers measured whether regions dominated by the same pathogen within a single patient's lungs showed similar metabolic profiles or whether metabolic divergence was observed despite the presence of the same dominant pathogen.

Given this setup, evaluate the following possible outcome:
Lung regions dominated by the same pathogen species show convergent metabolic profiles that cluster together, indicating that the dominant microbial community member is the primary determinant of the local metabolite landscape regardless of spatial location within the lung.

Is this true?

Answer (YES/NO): NO